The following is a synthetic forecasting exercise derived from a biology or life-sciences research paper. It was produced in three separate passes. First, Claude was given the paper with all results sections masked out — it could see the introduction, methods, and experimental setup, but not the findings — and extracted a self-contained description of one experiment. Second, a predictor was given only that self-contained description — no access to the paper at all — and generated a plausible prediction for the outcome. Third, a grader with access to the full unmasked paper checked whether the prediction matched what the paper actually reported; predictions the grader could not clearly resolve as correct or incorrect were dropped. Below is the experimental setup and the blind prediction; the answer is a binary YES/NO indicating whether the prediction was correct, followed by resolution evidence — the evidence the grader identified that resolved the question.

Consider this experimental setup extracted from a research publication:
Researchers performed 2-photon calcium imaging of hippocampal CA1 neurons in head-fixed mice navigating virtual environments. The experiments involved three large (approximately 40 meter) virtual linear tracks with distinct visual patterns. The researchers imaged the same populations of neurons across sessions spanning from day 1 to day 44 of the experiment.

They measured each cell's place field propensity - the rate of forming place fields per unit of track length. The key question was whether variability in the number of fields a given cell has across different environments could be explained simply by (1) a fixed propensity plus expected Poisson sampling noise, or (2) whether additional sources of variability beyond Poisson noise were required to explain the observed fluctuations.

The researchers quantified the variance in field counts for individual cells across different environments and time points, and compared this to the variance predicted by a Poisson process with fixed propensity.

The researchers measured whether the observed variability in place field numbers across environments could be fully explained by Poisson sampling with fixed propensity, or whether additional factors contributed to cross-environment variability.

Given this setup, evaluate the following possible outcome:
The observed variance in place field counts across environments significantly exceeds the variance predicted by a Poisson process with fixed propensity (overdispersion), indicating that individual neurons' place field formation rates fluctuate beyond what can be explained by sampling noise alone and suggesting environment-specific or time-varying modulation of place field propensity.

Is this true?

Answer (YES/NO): NO